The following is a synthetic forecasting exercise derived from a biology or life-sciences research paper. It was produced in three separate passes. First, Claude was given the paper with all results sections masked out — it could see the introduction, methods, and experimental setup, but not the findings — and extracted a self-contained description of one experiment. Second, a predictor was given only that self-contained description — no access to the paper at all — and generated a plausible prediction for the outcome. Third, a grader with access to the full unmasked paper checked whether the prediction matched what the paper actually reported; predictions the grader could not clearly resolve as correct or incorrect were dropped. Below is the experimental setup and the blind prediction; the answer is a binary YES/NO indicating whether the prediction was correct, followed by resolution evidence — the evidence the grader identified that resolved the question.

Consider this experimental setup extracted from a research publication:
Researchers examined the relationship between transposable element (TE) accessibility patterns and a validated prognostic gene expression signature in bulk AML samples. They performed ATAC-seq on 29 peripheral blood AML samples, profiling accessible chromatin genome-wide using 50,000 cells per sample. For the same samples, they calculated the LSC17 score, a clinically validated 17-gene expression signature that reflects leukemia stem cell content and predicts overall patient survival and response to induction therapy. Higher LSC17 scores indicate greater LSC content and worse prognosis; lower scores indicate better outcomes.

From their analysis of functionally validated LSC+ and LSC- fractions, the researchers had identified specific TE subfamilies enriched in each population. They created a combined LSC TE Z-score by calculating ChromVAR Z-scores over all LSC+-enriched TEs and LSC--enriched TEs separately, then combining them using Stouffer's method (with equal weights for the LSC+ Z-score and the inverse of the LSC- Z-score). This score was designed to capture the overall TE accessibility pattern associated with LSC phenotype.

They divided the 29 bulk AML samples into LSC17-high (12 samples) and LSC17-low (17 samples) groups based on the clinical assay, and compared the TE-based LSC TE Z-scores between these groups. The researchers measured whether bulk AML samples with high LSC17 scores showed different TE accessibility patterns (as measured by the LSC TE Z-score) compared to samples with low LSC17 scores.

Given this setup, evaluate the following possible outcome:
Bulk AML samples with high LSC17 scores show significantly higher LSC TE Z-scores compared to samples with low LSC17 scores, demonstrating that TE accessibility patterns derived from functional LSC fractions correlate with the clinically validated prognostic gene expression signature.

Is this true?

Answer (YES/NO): NO